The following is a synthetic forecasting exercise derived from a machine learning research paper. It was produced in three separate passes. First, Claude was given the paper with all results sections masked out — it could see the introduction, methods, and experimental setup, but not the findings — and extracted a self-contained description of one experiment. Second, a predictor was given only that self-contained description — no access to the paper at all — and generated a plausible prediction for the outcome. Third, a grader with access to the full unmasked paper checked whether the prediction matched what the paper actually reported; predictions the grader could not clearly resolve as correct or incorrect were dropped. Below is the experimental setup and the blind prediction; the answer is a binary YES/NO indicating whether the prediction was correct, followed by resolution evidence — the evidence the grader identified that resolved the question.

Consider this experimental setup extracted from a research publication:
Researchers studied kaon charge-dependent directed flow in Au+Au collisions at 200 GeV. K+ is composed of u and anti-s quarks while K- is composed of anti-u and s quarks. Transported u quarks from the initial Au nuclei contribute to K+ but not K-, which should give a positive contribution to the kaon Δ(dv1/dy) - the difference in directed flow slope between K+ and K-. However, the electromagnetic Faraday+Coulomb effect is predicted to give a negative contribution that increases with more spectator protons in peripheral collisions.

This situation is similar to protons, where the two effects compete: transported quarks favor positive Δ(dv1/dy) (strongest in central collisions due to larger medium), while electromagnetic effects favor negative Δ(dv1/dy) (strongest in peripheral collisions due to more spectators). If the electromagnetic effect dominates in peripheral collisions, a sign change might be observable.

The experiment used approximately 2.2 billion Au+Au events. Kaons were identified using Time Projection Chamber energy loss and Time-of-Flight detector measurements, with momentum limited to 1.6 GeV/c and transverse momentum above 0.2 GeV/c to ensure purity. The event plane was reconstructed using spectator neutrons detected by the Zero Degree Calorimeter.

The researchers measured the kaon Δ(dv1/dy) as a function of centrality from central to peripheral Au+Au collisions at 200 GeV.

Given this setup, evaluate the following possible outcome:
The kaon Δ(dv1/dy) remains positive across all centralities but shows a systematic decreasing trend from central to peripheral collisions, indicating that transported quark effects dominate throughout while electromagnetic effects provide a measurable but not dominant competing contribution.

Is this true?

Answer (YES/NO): NO